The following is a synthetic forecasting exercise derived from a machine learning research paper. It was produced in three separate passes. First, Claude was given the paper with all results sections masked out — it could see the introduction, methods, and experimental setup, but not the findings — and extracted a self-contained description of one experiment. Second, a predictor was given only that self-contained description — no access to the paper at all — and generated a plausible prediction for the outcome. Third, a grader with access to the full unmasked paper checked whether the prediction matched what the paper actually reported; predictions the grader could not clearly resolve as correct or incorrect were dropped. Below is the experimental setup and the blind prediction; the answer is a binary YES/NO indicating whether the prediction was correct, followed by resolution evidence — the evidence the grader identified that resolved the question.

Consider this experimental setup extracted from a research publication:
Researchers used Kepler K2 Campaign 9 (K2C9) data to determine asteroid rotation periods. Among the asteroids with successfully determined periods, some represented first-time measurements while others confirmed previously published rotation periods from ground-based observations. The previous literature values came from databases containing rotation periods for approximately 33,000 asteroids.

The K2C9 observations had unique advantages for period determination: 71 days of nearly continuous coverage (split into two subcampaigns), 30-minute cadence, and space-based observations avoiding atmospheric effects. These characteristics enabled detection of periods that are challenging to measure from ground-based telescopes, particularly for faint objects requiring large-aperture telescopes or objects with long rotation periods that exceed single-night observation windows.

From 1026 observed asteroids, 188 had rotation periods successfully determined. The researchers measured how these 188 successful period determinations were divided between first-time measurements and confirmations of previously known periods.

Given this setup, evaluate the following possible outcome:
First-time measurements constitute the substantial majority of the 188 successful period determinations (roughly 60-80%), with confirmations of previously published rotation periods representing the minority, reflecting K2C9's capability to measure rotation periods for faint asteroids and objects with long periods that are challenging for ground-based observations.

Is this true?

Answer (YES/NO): YES